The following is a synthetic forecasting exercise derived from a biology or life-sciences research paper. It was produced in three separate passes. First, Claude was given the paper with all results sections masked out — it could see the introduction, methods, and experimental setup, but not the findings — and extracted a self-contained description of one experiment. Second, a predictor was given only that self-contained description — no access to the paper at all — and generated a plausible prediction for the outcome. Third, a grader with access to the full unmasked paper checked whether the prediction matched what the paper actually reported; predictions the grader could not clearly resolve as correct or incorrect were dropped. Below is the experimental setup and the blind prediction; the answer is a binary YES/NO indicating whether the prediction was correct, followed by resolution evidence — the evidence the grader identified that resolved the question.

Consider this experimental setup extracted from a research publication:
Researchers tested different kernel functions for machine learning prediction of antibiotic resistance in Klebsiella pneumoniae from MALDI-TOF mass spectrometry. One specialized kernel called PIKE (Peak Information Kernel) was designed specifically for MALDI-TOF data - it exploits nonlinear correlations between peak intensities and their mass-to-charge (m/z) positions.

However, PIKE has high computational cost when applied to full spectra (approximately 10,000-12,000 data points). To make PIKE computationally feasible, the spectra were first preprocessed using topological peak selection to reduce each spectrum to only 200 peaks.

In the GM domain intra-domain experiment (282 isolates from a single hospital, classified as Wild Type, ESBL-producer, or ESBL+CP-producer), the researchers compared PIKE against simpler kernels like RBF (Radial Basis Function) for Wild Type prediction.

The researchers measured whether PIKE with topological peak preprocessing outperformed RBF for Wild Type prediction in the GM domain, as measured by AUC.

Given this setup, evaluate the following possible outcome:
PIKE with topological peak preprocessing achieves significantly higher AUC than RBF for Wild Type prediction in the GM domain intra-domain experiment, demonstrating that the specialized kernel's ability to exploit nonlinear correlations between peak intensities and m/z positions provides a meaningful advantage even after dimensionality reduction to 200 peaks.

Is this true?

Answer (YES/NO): NO